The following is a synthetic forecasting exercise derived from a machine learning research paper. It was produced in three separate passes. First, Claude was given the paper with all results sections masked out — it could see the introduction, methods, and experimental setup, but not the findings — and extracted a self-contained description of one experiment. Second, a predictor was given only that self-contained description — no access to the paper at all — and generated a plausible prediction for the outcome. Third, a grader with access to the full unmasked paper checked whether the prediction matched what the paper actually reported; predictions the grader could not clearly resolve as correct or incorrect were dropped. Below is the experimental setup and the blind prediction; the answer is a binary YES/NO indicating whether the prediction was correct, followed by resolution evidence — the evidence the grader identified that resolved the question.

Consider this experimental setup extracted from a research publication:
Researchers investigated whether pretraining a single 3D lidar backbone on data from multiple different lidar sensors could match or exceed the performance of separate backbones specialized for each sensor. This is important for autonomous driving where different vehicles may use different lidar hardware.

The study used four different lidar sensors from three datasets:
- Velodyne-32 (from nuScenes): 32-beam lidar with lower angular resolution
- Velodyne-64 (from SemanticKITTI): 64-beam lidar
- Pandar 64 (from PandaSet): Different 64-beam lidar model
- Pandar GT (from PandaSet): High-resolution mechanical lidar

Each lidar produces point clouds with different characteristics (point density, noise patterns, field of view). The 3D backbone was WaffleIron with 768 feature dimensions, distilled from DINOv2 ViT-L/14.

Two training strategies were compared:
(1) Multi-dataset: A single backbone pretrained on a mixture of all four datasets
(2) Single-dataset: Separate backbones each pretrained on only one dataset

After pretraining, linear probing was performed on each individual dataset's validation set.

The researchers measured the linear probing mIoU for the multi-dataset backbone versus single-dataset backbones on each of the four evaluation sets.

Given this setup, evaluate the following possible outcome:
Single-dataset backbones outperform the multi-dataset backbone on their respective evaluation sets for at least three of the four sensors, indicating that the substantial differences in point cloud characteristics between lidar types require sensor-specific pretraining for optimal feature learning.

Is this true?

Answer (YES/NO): NO